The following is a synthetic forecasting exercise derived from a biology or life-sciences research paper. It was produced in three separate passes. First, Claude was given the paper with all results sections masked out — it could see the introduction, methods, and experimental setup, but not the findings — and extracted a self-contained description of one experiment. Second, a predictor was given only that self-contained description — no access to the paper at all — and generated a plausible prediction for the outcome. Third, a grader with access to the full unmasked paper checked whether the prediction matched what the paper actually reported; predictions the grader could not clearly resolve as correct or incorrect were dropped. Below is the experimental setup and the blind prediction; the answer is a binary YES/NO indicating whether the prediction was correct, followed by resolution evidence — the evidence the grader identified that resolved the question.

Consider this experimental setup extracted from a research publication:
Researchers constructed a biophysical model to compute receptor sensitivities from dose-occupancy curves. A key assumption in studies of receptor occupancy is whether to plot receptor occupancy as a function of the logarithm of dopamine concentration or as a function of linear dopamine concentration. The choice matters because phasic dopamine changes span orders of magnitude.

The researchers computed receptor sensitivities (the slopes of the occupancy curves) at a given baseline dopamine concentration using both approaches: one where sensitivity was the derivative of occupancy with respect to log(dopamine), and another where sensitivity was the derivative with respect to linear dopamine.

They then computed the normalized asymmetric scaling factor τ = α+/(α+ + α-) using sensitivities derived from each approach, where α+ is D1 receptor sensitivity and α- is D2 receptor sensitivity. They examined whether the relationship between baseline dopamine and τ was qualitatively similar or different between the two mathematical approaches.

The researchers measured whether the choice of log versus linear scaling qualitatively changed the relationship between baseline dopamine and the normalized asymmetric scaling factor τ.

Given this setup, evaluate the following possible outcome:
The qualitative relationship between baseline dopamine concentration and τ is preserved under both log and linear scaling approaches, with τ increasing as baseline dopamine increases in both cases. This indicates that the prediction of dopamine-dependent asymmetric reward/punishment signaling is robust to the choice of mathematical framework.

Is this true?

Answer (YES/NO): YES